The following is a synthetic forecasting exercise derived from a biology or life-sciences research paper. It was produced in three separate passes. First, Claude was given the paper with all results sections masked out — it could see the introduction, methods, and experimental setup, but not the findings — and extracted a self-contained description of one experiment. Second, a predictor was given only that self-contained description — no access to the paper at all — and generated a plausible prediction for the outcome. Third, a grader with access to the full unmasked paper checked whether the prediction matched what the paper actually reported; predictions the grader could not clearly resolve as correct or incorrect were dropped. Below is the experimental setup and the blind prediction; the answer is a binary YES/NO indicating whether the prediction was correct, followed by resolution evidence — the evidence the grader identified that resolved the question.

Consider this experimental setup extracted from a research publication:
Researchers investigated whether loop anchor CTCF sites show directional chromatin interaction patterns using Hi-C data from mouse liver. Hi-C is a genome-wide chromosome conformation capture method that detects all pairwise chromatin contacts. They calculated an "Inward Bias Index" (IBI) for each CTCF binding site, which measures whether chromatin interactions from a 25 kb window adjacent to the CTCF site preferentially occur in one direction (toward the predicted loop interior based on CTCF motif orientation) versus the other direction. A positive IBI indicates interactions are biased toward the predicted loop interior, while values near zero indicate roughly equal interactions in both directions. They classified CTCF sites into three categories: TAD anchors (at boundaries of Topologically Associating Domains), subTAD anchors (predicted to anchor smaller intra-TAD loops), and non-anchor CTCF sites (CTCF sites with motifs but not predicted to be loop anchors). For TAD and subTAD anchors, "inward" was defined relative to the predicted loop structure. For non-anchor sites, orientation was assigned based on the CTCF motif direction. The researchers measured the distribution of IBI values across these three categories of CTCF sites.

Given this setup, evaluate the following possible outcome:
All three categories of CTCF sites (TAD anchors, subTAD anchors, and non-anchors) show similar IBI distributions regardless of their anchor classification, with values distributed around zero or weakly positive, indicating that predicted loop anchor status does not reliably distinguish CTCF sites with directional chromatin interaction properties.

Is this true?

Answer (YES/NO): NO